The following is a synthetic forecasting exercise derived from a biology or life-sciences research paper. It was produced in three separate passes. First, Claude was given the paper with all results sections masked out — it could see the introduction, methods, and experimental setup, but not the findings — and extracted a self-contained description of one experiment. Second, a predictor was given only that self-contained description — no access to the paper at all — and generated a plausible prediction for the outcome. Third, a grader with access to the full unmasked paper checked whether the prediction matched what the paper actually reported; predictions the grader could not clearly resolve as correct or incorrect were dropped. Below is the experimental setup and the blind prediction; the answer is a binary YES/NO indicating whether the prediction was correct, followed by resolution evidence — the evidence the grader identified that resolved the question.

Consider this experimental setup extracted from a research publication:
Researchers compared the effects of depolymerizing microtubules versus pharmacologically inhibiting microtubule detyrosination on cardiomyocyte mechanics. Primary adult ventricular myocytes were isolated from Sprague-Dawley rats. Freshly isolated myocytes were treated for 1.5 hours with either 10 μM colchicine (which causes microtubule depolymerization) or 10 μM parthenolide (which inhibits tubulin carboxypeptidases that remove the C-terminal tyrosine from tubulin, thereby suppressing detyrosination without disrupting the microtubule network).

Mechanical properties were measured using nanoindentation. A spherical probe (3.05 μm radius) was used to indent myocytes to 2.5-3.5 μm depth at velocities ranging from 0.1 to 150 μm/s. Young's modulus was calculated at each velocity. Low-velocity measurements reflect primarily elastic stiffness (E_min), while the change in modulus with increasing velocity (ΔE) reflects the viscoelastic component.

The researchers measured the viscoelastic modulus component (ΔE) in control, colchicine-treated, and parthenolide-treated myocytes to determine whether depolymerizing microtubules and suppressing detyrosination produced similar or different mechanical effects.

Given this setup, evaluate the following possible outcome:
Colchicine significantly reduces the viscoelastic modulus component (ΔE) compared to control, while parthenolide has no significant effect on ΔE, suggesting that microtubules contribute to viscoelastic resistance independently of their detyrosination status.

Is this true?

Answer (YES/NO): NO